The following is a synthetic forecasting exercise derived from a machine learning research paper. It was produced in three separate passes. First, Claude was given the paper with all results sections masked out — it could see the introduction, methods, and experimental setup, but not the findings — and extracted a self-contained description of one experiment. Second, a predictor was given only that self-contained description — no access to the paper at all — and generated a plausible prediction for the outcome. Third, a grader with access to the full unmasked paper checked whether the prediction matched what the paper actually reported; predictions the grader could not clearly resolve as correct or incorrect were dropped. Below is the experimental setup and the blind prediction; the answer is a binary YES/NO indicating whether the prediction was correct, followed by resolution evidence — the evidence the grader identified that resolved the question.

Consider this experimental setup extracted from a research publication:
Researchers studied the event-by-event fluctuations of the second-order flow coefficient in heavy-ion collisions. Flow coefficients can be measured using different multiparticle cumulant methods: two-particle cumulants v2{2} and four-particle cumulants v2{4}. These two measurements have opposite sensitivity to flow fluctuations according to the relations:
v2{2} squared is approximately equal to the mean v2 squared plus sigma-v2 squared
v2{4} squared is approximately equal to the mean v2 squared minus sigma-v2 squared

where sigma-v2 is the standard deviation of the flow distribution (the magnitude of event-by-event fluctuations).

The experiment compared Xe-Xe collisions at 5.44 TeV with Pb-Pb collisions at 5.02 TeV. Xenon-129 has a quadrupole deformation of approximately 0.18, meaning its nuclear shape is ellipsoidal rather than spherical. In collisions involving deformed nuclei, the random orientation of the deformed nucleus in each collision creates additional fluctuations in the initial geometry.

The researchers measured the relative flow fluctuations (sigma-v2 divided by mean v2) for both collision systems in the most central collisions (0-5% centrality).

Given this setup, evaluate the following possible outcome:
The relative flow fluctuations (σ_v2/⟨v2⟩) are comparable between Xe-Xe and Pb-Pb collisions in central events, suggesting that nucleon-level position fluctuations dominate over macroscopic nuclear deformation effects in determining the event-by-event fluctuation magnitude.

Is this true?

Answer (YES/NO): NO